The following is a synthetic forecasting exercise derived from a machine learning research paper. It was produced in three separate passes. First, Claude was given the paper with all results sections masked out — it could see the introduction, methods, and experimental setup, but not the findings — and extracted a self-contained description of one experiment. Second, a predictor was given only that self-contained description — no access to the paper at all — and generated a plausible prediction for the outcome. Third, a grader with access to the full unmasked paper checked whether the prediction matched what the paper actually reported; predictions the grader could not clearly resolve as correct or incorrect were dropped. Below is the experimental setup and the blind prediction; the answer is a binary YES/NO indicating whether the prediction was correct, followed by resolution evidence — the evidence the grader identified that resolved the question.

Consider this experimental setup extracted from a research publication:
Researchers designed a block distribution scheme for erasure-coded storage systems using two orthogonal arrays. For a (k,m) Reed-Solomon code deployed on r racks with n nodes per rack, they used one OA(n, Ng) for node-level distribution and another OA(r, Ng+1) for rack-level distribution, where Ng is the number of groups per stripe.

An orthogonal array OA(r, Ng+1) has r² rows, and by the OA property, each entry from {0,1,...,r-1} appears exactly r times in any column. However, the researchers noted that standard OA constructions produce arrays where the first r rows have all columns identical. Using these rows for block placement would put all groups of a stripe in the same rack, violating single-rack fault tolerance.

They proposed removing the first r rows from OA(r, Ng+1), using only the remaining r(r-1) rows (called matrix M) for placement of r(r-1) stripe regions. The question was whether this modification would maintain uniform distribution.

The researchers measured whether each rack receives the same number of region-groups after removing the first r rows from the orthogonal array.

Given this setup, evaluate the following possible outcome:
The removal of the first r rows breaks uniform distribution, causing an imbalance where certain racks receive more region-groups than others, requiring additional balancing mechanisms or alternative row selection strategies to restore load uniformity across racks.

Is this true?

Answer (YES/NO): NO